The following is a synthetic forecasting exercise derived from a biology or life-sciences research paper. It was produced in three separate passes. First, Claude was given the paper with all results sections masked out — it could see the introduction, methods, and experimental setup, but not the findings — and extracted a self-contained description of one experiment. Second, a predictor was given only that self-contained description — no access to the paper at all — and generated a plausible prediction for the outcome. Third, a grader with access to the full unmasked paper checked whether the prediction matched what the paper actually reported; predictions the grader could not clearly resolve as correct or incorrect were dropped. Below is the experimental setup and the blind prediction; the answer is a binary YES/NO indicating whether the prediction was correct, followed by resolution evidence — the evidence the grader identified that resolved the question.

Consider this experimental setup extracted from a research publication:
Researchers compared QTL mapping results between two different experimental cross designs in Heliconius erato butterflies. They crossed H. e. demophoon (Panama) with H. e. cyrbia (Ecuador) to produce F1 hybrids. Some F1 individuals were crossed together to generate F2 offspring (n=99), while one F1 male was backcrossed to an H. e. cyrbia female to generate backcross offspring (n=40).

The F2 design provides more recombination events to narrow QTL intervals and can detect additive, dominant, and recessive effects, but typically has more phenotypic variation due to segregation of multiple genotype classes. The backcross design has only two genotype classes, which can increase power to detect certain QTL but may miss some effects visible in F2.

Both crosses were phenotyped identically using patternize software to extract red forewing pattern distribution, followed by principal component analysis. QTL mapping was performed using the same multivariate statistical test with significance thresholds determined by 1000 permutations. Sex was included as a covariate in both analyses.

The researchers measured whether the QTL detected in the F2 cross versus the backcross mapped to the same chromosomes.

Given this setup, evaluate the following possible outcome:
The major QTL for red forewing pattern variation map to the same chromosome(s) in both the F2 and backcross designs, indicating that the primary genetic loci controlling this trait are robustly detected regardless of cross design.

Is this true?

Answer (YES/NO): NO